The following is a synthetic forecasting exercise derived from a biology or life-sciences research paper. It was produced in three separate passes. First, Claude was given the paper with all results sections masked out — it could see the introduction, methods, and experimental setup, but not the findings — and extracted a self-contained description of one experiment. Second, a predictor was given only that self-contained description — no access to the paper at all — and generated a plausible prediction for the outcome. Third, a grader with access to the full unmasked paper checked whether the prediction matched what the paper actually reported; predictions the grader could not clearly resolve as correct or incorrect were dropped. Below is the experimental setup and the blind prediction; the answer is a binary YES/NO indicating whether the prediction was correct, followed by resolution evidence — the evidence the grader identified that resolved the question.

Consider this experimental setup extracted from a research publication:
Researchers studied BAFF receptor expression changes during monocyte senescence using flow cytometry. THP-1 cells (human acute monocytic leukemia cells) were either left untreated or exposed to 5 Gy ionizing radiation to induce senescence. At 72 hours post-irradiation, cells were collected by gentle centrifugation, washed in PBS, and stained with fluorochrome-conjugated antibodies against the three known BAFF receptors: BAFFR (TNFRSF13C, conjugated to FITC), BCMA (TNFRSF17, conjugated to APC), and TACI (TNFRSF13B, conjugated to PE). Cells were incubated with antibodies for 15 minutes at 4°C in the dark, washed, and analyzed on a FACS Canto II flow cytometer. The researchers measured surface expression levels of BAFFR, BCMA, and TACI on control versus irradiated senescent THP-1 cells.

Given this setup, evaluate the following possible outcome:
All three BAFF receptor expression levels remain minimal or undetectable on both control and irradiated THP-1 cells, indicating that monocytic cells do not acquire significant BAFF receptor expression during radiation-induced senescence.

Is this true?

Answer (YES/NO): NO